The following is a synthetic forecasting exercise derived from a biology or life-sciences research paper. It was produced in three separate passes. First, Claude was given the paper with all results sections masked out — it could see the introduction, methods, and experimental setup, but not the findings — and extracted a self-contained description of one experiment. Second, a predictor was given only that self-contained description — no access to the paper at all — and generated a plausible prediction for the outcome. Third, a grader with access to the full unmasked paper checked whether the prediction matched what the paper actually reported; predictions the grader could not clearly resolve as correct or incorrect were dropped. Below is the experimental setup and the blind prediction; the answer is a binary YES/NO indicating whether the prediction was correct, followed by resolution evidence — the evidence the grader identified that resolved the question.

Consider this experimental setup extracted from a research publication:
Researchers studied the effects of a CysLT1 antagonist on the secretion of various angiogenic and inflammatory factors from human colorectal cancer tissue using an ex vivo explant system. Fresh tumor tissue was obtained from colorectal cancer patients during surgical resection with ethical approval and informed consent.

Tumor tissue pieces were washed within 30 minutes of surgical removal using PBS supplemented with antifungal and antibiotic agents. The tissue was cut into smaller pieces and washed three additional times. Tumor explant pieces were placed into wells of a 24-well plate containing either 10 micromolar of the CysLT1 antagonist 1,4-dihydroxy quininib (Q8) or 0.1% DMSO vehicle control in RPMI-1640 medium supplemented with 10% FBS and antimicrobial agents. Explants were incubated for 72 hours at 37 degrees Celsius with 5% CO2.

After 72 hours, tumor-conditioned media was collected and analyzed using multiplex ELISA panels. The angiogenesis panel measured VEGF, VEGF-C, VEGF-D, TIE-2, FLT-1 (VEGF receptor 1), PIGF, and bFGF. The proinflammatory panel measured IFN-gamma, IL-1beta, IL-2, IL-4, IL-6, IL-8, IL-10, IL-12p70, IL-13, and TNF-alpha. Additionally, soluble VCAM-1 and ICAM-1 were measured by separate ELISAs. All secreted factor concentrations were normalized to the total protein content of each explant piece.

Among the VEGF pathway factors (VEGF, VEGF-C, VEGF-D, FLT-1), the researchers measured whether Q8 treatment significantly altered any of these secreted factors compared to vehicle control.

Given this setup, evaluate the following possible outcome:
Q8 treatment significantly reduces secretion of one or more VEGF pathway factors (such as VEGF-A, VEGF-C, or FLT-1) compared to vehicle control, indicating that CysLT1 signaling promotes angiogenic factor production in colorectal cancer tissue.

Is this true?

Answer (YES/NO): NO